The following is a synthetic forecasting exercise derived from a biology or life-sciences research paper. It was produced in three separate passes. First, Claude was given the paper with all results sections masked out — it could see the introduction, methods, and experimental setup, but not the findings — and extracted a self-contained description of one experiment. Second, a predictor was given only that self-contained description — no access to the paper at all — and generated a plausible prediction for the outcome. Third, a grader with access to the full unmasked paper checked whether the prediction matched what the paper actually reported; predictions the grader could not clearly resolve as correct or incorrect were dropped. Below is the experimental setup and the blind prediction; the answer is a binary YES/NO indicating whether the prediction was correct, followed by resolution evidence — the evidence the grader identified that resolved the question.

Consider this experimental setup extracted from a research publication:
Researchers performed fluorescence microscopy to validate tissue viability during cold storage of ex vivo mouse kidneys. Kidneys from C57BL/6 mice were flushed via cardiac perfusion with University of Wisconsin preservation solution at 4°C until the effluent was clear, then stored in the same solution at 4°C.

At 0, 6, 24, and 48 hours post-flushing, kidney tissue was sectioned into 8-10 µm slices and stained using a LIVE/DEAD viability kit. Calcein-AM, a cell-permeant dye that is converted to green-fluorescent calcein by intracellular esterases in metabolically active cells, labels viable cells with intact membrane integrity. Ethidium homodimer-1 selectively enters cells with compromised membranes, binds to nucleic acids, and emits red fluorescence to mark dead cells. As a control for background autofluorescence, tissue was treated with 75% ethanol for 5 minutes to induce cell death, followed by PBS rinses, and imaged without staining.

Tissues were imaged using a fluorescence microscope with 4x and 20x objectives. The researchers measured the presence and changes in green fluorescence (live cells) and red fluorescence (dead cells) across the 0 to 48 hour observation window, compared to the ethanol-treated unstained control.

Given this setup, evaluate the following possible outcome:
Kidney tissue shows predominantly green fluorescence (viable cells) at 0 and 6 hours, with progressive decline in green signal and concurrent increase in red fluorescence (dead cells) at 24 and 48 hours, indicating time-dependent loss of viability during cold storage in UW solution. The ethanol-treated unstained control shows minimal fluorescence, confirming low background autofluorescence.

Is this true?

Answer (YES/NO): NO